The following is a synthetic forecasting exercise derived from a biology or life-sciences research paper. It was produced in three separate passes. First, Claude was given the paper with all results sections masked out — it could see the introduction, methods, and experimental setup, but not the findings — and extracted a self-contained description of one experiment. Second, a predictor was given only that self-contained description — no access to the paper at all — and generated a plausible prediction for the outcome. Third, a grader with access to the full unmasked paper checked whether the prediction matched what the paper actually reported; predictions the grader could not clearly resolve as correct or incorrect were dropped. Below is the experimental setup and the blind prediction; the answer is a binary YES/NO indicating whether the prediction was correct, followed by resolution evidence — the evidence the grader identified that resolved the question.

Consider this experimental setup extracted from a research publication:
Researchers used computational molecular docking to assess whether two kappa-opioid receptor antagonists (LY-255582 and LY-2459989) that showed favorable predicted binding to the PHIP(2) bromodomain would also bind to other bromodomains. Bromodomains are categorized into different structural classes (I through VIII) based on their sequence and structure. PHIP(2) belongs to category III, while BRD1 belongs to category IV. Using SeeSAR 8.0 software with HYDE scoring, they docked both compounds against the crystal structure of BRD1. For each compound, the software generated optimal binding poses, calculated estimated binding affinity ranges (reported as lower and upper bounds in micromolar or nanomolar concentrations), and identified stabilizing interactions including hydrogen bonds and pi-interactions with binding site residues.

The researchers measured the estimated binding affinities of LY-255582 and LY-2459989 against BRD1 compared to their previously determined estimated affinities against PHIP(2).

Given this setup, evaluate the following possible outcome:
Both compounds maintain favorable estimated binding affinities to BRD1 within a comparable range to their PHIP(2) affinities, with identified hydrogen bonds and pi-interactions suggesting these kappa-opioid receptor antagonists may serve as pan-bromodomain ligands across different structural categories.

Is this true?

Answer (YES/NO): NO